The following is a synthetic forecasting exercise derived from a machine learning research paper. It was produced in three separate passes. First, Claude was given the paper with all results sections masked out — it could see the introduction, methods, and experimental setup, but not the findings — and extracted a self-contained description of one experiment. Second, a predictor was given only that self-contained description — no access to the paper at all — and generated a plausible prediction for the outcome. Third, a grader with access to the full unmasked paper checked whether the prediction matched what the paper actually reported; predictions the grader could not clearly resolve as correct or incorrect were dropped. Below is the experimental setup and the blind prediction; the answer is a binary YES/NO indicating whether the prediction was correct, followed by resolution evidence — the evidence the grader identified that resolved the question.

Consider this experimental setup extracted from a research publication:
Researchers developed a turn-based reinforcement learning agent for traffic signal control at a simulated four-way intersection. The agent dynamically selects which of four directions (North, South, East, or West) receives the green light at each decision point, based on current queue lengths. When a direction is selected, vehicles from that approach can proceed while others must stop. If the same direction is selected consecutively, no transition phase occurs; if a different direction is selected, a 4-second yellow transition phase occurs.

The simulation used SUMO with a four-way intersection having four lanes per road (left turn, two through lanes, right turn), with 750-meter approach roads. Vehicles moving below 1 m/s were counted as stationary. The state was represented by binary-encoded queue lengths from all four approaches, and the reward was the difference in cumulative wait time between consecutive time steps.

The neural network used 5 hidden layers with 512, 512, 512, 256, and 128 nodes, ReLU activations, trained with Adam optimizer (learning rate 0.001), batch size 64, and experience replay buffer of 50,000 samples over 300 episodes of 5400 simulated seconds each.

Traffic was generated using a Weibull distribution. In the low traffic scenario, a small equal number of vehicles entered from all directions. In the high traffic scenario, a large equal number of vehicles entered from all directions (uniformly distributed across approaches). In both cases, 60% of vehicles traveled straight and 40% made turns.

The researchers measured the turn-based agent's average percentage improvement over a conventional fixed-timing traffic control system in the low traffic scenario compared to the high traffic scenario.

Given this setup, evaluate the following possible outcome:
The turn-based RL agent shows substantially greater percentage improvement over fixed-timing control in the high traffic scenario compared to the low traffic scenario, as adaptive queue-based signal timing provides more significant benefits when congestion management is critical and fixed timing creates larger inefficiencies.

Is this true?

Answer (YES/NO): NO